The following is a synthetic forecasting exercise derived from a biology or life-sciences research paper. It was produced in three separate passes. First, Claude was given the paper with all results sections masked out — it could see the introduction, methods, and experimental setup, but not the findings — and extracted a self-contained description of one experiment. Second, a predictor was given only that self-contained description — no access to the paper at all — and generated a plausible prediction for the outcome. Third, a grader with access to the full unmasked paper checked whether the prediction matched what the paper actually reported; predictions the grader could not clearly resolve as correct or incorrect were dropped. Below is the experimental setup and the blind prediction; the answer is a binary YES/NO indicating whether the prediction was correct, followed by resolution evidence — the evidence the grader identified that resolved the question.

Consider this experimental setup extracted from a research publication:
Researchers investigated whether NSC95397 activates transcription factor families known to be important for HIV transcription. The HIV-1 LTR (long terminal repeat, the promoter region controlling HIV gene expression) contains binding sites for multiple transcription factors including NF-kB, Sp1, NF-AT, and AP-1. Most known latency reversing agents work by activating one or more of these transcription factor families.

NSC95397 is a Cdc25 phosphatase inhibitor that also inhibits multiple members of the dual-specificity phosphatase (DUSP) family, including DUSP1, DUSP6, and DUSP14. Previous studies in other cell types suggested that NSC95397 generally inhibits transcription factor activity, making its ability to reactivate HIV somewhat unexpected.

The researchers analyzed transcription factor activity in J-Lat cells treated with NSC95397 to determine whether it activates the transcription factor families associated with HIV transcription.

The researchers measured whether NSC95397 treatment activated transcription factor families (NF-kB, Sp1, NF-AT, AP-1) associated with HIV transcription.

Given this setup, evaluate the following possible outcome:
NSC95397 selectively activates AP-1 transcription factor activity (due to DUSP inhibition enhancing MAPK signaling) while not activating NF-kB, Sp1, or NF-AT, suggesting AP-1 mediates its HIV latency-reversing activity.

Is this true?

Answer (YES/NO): NO